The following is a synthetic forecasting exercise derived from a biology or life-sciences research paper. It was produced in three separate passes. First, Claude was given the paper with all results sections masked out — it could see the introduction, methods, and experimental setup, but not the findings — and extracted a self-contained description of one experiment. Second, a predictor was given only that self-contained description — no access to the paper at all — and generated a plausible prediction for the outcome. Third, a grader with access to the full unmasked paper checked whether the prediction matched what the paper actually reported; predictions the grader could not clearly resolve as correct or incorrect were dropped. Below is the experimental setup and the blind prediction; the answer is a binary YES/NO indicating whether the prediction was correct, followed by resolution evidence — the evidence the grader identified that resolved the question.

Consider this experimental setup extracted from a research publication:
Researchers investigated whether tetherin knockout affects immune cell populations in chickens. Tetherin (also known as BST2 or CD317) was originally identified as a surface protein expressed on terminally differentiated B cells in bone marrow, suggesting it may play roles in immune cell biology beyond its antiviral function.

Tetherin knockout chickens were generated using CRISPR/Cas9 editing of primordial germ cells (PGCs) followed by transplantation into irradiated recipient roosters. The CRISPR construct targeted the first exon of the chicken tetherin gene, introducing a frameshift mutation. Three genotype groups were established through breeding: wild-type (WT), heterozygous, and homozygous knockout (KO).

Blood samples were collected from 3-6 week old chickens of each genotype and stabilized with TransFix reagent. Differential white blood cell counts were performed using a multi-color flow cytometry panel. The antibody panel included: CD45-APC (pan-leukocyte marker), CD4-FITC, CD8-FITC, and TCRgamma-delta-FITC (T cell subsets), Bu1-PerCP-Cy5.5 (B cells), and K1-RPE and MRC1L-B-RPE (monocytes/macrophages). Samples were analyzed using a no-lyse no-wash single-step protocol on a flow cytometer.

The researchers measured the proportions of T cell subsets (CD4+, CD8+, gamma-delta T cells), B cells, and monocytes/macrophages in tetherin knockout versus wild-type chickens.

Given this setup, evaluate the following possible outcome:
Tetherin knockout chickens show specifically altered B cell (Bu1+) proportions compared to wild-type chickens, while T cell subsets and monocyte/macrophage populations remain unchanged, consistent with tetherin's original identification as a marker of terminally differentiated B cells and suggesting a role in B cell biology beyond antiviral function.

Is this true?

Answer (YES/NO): NO